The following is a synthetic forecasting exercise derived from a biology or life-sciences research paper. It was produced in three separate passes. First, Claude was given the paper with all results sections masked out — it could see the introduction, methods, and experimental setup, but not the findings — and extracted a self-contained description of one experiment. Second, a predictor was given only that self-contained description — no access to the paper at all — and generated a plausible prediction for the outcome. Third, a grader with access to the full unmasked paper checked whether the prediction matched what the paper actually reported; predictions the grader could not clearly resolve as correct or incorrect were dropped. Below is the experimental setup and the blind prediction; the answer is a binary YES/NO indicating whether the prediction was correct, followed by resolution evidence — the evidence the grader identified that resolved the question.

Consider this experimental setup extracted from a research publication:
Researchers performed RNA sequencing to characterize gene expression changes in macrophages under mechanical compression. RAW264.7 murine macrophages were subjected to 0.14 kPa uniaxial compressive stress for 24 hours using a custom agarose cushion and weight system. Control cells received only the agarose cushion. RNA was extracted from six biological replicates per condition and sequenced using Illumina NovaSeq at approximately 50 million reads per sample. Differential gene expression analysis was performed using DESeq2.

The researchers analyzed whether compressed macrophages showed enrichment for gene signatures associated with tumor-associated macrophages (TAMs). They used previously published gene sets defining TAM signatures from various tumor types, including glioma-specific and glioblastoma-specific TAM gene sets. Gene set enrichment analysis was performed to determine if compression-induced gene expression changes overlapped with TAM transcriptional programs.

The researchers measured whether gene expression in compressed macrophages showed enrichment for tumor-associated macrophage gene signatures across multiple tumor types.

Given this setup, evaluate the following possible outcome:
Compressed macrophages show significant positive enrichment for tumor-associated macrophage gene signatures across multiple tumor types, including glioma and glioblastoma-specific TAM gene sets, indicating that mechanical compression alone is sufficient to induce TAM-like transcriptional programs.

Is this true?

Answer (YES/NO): YES